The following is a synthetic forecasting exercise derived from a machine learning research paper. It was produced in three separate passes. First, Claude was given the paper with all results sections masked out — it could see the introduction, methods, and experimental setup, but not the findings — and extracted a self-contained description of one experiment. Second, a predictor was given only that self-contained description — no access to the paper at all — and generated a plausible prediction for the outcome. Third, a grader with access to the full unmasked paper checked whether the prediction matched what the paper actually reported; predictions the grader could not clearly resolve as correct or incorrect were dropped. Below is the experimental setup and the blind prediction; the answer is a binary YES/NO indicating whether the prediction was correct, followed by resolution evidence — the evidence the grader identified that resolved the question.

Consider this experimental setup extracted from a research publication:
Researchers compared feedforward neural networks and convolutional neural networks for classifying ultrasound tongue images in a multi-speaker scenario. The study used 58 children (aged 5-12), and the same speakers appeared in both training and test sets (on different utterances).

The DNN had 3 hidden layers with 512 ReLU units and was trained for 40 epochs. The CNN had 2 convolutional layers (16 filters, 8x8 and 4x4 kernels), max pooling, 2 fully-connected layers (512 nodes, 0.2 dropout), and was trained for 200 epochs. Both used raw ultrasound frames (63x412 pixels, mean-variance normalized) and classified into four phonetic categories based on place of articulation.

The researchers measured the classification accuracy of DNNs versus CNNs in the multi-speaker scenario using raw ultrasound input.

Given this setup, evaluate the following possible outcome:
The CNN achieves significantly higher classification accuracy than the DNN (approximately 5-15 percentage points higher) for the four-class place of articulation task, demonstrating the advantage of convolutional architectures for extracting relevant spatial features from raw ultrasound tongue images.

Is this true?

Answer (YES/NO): YES